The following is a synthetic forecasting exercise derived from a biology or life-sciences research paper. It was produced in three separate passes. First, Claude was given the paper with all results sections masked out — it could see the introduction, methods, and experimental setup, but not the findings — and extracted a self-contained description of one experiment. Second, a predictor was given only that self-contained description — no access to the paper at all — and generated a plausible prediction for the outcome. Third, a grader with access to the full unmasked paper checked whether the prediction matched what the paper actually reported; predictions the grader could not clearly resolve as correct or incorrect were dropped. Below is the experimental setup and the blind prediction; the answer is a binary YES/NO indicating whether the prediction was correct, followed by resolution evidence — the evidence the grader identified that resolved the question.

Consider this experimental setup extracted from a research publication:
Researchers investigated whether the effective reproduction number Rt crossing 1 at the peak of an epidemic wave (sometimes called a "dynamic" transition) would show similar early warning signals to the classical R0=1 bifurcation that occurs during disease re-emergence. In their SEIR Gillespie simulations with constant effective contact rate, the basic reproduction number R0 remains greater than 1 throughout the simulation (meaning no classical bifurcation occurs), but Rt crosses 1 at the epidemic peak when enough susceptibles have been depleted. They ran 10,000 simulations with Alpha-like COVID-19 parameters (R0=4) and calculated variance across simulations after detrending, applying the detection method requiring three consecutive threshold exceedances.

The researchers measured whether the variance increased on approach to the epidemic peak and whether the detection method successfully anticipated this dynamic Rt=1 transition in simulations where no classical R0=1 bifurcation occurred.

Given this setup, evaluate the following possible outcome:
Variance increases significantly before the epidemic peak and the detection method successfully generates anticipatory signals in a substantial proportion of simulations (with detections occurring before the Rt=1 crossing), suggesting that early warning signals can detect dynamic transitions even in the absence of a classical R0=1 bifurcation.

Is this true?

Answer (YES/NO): YES